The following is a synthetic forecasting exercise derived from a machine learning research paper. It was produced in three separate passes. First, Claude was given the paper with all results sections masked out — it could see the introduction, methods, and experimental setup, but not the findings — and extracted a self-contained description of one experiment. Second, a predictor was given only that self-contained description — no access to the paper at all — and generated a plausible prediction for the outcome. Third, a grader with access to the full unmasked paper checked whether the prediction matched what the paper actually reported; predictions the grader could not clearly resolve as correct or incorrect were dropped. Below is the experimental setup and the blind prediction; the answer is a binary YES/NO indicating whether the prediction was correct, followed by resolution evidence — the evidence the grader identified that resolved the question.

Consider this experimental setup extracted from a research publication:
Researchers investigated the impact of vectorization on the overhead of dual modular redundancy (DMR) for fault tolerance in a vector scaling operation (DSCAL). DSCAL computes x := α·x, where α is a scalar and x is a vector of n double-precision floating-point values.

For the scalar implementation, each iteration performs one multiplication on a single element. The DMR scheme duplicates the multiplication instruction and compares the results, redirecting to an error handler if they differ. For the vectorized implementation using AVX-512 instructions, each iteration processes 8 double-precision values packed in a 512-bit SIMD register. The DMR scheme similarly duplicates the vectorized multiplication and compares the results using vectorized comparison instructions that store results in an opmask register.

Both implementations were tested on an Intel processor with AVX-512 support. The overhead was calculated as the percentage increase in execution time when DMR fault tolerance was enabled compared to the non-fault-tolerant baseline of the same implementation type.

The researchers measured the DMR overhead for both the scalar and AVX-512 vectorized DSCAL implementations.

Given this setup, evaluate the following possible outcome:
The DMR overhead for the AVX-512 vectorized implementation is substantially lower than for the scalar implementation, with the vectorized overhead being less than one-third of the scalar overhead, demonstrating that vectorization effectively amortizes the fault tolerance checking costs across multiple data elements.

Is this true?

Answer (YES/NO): YES